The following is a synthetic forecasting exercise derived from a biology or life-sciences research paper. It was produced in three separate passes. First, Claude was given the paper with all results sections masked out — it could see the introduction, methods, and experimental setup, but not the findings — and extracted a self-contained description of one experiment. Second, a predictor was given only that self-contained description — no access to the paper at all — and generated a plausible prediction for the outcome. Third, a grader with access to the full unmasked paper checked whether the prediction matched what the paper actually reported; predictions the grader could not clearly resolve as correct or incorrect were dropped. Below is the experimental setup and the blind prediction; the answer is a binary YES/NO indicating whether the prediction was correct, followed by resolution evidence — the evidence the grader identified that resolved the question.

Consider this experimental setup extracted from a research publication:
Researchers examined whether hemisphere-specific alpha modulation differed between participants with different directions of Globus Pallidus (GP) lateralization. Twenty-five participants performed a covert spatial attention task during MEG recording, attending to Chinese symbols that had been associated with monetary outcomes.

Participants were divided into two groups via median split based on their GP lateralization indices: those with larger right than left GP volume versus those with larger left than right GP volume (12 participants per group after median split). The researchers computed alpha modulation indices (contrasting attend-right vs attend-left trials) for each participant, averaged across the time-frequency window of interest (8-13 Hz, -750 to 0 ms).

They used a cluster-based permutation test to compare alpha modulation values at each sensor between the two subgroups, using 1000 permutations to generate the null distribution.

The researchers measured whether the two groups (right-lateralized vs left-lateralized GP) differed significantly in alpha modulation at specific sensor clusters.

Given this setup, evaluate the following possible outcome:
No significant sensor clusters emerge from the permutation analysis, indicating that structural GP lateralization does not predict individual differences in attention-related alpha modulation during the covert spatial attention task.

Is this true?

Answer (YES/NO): NO